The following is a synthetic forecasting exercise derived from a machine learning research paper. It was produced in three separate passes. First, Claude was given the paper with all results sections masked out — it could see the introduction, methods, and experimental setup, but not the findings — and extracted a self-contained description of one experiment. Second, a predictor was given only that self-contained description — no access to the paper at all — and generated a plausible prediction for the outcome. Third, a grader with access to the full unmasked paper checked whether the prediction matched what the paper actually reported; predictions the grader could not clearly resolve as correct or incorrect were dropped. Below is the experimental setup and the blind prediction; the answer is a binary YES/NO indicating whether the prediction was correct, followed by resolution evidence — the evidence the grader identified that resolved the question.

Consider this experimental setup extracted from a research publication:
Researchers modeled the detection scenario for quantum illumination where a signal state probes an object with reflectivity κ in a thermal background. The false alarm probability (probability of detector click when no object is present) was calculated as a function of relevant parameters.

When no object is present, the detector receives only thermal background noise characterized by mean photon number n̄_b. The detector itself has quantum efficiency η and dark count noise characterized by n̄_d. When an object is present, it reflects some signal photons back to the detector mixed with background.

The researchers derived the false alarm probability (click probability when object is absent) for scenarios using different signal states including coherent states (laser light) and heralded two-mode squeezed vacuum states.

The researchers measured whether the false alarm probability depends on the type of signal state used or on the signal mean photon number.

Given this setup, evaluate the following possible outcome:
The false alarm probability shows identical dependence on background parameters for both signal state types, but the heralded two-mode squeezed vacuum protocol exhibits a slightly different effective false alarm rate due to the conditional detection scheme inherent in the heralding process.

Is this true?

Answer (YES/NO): NO